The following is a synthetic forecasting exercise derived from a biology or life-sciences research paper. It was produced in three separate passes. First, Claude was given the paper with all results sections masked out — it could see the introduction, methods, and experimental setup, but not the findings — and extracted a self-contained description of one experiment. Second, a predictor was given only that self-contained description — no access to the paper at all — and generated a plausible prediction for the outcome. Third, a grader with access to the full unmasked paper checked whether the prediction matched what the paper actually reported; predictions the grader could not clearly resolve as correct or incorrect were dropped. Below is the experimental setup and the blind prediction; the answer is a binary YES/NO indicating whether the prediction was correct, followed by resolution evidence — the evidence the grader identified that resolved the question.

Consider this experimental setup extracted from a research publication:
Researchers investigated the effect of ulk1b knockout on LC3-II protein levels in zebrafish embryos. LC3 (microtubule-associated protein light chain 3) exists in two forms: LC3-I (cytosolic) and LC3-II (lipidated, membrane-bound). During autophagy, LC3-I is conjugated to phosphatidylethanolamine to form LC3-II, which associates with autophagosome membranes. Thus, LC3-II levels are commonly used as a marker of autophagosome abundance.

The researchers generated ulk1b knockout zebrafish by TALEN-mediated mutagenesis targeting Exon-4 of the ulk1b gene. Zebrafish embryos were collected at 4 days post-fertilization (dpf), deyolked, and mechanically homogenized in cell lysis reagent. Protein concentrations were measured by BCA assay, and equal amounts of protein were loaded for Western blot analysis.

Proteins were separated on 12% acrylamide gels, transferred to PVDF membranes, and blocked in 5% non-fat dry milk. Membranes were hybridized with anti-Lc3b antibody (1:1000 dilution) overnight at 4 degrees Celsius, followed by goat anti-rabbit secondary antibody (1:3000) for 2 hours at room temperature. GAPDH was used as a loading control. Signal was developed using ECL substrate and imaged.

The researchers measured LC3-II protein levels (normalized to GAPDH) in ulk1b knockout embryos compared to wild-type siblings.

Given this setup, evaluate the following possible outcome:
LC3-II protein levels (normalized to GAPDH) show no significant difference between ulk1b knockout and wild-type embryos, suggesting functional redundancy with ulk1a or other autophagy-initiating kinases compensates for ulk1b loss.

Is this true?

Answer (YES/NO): NO